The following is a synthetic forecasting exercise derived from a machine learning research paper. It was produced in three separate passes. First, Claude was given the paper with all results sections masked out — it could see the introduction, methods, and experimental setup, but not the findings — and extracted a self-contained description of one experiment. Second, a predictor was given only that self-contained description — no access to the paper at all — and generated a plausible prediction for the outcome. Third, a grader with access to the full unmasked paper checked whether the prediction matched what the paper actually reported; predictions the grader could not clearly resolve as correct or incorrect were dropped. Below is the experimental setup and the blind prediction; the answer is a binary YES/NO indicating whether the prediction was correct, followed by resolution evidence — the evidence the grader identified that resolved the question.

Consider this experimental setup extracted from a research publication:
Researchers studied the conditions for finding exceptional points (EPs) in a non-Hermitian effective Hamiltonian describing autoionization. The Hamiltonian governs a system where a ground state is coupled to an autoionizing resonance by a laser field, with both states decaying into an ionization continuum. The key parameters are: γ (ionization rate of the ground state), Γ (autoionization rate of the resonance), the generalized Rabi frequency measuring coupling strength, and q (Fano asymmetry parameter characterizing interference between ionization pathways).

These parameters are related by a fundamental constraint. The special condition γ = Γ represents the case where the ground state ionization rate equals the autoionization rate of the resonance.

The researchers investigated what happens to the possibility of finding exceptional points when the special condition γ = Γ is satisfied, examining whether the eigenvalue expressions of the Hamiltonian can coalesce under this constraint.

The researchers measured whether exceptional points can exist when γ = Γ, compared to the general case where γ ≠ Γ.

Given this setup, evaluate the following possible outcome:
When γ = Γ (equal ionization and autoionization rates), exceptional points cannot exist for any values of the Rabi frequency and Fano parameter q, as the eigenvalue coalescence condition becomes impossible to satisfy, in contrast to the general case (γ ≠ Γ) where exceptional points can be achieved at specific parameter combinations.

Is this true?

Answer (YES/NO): YES